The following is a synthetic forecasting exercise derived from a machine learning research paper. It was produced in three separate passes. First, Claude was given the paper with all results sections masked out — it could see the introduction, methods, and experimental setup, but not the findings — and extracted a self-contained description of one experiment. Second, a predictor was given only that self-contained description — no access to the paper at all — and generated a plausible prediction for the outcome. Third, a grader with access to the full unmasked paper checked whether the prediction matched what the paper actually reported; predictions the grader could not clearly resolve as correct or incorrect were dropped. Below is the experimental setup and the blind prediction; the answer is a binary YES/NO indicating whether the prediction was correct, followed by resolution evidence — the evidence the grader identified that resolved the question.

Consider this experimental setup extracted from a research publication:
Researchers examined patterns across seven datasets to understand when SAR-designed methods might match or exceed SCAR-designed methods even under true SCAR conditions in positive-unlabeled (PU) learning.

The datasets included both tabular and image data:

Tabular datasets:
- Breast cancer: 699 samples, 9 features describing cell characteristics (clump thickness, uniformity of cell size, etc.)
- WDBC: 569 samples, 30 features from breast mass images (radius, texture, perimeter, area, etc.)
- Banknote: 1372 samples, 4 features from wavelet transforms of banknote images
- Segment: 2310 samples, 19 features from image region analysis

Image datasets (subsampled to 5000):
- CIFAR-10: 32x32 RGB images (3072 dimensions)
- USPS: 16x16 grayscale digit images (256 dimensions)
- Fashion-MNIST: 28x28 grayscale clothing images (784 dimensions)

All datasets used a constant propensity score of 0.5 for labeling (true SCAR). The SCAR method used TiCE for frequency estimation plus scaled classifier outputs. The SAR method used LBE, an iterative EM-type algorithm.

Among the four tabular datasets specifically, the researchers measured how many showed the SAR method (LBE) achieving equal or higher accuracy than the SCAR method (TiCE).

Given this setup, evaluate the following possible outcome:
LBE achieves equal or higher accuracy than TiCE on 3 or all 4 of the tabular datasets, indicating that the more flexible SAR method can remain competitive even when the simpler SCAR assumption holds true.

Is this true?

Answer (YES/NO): YES